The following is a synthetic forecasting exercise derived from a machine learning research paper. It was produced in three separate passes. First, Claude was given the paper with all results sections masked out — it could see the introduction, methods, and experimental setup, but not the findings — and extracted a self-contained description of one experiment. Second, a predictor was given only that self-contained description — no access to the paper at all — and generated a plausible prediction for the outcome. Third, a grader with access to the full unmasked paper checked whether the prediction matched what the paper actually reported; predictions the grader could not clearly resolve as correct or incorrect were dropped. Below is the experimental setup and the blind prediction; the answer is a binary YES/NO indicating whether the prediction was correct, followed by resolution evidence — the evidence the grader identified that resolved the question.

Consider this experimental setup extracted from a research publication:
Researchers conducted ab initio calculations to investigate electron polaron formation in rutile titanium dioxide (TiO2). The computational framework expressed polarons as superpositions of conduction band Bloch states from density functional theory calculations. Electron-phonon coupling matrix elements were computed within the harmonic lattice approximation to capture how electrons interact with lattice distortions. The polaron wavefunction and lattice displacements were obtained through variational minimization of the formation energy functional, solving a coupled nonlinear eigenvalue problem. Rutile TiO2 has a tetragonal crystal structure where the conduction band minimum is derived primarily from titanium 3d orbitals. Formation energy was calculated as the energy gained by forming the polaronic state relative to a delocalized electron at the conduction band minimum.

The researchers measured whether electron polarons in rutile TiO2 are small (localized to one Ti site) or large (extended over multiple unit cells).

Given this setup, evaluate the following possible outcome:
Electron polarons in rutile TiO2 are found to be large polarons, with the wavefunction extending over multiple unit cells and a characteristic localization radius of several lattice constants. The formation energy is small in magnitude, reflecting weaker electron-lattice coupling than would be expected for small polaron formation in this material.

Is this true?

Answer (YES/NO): NO